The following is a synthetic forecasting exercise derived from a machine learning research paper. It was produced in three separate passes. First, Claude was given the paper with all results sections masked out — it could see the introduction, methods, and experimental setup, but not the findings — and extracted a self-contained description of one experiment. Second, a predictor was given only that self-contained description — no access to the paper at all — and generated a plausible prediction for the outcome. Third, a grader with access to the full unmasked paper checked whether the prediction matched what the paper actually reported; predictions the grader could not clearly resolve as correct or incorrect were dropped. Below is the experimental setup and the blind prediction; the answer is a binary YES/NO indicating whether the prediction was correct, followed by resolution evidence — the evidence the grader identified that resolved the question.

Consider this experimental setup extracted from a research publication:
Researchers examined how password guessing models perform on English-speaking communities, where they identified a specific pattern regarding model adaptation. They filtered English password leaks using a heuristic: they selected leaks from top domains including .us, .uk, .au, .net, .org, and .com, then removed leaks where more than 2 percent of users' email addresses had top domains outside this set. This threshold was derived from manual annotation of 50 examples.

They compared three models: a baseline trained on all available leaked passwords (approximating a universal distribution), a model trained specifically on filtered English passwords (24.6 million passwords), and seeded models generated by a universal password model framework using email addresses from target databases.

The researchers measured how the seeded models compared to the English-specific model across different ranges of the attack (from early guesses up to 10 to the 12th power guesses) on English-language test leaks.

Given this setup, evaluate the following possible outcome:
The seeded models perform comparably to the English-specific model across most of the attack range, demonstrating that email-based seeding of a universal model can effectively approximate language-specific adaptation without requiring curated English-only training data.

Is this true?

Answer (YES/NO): NO